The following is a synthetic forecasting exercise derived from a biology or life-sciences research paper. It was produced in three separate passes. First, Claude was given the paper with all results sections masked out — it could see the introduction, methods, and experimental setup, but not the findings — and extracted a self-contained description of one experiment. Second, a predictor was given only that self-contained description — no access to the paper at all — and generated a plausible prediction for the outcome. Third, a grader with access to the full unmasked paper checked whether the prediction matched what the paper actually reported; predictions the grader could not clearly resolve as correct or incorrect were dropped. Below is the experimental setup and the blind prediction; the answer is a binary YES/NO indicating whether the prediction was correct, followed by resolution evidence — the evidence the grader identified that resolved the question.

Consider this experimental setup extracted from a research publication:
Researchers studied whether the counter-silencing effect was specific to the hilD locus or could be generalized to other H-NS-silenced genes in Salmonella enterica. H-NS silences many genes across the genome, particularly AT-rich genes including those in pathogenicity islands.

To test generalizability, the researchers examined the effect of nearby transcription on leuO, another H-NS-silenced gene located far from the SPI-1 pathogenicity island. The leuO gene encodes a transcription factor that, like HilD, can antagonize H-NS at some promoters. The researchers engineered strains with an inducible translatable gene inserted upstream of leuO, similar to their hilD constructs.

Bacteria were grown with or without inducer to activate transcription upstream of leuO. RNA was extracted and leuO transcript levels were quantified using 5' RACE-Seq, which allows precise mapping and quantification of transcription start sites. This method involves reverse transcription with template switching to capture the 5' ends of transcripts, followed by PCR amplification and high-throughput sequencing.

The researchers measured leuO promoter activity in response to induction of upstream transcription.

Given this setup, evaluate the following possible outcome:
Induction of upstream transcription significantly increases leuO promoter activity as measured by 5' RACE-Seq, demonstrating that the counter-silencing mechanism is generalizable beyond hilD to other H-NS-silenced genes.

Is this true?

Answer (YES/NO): YES